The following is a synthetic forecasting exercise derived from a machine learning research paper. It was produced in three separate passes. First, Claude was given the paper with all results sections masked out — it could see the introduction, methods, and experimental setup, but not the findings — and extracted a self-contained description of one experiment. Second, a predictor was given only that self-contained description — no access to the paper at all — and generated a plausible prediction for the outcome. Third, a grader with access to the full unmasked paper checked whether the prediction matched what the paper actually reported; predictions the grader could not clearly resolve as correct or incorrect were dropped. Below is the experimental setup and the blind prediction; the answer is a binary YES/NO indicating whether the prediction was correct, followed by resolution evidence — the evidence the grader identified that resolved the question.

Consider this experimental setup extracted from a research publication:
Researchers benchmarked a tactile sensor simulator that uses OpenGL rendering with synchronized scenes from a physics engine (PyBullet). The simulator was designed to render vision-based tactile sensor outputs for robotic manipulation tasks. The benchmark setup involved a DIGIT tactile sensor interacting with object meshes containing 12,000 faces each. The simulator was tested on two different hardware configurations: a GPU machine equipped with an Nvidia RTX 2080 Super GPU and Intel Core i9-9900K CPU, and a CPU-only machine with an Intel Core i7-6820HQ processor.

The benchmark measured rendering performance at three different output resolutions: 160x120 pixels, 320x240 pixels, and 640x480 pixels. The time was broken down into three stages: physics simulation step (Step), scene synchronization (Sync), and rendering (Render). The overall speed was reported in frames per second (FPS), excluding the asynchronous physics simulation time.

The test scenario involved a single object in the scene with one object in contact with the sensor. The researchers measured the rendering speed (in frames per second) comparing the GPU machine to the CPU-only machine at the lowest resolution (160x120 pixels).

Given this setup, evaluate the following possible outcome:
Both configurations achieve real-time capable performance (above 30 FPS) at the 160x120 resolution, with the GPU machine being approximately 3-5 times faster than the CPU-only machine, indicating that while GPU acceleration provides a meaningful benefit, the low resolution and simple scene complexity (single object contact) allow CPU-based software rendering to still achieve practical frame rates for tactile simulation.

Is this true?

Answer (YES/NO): YES